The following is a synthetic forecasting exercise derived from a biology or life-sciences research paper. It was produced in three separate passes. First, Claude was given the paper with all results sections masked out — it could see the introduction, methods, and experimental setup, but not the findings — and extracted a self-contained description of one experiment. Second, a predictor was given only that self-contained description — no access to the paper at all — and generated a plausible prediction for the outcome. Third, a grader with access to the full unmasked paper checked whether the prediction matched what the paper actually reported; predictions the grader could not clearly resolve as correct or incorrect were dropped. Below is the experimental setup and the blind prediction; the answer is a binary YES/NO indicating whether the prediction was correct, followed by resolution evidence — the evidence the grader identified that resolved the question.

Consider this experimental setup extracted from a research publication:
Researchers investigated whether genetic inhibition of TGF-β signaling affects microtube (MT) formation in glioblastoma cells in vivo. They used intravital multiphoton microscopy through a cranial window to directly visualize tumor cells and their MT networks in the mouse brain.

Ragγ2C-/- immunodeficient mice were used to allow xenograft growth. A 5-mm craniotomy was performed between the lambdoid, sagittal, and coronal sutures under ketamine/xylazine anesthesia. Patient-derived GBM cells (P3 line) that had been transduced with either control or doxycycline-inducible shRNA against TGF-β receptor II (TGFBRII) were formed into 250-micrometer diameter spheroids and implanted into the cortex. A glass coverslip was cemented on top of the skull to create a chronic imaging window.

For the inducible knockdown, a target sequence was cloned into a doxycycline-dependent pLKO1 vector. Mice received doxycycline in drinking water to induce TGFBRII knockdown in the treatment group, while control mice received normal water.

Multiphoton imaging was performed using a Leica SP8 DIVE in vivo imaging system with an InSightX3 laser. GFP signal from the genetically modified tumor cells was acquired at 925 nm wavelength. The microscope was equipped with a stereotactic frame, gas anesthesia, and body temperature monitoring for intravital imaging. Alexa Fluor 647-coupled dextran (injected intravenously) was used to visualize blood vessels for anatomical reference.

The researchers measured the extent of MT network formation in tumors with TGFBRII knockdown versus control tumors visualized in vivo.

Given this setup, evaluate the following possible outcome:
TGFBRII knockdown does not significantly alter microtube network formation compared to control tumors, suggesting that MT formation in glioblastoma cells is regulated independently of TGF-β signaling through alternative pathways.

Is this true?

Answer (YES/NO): NO